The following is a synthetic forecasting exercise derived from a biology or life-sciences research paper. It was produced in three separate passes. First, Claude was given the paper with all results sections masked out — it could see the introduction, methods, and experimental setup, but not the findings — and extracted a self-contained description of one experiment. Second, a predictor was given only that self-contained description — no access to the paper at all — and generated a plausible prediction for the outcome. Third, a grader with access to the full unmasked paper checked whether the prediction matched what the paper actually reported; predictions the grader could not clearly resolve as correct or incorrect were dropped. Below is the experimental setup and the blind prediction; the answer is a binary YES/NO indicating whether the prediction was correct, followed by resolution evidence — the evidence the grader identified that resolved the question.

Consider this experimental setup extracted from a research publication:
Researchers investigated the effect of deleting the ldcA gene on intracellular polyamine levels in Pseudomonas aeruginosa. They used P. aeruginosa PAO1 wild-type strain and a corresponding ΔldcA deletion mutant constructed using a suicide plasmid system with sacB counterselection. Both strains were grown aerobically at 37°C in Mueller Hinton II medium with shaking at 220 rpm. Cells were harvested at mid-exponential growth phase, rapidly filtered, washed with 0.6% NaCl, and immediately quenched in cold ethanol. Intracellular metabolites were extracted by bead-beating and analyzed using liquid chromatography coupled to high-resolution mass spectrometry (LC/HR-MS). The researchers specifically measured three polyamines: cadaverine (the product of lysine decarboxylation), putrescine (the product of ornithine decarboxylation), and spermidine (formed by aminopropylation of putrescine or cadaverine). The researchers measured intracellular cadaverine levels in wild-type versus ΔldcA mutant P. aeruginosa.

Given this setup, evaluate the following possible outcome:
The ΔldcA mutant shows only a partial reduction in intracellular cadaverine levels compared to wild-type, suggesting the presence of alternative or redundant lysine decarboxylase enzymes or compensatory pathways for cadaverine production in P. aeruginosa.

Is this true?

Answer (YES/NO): NO